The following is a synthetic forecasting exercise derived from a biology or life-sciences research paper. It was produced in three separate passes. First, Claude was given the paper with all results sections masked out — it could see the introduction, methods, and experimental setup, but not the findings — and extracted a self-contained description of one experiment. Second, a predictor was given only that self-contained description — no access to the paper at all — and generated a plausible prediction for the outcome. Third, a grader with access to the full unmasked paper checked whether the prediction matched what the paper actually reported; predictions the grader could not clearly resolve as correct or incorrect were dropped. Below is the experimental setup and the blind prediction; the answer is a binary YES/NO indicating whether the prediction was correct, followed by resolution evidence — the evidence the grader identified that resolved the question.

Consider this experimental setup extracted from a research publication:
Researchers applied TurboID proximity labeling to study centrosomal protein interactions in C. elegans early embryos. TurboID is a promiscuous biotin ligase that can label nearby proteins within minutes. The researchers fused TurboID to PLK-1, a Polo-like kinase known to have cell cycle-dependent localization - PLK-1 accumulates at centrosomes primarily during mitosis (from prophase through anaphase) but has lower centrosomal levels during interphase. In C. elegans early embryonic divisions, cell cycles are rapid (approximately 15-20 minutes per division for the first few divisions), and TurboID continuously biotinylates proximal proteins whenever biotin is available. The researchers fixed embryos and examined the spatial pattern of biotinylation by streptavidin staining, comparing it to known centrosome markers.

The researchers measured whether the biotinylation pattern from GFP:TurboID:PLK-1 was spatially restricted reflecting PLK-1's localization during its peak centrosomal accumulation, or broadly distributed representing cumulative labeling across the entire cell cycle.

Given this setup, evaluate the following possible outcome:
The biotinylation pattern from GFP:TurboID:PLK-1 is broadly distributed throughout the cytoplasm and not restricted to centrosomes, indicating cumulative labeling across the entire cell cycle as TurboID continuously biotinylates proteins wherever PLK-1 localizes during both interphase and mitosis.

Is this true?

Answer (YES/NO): NO